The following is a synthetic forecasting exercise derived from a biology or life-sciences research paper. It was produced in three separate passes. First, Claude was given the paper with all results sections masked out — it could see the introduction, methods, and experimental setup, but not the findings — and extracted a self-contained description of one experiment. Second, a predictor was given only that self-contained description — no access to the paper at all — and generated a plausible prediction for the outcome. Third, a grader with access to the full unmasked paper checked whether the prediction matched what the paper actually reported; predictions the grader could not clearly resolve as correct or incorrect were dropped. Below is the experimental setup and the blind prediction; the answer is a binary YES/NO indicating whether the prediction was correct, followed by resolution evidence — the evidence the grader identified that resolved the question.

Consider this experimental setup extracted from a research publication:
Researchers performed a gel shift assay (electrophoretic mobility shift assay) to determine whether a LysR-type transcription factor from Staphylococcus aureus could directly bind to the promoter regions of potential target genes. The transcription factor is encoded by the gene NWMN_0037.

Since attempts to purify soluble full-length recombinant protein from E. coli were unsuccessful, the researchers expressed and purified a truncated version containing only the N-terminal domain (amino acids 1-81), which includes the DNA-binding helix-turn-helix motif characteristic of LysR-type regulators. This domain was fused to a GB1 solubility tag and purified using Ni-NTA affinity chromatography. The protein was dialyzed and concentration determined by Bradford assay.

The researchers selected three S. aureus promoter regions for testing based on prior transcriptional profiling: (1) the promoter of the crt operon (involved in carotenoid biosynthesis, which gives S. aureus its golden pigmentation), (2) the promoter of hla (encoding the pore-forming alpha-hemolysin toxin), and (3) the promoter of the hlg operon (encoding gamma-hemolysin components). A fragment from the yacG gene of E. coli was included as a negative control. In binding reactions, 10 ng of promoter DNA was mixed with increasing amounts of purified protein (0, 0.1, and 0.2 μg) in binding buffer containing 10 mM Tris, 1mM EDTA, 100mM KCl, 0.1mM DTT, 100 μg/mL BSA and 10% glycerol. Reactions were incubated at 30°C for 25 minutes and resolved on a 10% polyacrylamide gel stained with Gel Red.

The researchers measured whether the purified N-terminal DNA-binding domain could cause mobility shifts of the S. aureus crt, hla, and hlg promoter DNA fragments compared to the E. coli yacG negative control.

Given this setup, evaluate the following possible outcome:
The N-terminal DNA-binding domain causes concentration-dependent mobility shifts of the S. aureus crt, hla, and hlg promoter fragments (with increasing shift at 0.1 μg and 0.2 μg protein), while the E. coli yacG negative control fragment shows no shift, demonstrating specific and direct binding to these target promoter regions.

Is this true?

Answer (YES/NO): YES